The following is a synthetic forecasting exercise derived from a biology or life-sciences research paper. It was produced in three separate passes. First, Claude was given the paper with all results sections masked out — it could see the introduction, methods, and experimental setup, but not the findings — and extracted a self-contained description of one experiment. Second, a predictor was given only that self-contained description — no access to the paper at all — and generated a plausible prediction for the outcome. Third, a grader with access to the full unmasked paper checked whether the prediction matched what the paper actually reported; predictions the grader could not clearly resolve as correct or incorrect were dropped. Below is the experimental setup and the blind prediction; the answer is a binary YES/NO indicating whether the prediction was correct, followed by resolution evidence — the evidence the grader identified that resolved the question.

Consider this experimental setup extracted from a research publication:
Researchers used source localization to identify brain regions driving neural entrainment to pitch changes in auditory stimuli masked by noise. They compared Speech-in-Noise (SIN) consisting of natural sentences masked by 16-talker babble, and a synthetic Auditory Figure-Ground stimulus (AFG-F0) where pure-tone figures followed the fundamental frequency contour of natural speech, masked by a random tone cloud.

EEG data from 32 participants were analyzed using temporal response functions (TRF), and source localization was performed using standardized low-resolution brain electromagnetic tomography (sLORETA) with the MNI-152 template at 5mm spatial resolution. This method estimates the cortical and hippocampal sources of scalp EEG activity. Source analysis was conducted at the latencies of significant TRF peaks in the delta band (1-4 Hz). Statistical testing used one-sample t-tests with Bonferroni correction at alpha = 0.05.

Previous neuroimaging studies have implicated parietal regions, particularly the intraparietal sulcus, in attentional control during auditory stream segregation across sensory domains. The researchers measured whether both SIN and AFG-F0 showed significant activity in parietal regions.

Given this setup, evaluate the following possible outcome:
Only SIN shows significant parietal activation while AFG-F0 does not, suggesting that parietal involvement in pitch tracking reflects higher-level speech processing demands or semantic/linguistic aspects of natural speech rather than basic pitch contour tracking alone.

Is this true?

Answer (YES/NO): NO